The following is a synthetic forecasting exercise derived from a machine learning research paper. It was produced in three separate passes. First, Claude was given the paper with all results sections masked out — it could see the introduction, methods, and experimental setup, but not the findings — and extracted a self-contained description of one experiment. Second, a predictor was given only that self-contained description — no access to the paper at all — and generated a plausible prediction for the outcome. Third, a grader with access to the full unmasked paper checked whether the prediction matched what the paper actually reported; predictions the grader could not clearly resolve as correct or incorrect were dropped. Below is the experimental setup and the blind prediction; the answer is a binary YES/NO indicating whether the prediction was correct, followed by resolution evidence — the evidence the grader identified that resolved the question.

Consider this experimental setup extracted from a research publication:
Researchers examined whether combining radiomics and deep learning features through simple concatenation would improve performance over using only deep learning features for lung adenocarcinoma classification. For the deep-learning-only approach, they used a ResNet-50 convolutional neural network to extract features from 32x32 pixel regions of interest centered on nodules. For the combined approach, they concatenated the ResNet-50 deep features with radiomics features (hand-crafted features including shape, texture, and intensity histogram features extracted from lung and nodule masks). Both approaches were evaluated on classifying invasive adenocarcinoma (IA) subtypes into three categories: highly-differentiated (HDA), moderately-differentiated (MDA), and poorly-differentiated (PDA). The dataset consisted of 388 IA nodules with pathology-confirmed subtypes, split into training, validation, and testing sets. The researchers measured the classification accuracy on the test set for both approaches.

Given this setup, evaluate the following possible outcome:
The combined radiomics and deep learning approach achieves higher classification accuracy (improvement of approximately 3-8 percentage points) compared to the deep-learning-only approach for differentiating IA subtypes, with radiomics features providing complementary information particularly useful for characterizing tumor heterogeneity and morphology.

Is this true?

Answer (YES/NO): YES